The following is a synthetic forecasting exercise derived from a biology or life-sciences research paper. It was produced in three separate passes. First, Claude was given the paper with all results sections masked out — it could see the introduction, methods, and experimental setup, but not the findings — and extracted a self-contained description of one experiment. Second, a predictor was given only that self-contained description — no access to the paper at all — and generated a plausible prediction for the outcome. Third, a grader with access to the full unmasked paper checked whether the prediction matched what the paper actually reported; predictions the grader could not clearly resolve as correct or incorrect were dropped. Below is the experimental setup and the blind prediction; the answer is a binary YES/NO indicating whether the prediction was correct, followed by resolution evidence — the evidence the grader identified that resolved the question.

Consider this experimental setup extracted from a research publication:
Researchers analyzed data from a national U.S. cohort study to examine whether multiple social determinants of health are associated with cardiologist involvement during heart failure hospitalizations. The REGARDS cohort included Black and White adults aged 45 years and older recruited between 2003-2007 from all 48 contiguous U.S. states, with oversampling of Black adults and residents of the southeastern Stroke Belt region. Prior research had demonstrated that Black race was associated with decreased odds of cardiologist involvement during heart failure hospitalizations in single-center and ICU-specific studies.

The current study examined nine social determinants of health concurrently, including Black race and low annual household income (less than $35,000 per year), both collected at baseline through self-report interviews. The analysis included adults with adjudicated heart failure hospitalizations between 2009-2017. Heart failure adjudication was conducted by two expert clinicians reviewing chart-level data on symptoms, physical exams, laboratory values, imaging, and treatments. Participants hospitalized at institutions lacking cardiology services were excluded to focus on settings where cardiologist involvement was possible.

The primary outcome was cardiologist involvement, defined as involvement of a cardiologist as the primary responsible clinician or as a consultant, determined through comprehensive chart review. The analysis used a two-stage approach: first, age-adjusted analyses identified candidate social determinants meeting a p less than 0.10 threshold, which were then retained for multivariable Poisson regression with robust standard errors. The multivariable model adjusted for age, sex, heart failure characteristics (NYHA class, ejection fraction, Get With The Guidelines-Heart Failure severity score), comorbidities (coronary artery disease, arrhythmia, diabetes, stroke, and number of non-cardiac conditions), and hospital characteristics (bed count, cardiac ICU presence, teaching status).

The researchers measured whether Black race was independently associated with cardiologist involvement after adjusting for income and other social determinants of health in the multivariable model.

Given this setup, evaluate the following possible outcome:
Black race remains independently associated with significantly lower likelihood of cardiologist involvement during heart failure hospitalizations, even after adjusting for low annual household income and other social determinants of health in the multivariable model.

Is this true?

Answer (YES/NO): NO